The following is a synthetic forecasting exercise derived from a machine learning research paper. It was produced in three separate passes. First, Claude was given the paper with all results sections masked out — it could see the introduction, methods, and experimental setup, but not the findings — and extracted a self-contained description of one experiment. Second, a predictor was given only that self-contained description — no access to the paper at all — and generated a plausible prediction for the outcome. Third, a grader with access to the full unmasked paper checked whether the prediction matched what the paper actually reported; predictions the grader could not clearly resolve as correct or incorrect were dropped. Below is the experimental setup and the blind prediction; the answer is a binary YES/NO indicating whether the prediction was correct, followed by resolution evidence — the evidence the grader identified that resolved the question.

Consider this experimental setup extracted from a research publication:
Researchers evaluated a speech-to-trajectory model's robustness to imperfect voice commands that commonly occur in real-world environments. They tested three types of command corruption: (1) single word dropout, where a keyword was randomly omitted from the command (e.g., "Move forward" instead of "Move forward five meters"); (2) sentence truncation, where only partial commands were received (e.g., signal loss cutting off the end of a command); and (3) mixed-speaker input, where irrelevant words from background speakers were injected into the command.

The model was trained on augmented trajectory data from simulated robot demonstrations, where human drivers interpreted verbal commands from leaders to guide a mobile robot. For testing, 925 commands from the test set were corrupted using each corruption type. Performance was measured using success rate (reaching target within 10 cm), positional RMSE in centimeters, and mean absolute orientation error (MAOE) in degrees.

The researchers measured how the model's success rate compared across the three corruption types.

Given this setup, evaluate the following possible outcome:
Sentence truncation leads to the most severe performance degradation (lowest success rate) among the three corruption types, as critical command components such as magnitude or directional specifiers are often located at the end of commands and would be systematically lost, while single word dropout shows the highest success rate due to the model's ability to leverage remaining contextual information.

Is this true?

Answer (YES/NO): NO